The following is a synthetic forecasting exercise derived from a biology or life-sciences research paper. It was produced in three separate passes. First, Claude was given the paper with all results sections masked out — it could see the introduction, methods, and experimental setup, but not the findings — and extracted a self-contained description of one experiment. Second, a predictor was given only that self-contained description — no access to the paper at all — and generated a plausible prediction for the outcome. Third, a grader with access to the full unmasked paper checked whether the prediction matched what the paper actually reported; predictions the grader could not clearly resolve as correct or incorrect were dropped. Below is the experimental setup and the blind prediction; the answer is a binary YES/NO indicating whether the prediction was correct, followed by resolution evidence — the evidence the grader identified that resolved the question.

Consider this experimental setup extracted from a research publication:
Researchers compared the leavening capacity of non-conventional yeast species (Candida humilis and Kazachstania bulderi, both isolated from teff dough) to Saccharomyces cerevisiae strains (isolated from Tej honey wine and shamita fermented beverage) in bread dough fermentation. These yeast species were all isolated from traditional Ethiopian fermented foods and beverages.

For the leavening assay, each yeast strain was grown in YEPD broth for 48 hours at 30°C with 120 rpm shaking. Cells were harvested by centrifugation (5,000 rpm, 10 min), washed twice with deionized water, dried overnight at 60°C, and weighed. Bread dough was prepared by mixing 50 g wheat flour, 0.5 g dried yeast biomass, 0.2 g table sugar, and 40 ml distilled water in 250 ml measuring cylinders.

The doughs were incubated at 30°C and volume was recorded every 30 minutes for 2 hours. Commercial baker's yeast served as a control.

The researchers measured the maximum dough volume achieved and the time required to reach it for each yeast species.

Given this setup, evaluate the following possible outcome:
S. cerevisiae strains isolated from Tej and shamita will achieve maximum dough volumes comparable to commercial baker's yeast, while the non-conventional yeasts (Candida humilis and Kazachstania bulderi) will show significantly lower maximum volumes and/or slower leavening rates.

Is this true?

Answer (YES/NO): NO